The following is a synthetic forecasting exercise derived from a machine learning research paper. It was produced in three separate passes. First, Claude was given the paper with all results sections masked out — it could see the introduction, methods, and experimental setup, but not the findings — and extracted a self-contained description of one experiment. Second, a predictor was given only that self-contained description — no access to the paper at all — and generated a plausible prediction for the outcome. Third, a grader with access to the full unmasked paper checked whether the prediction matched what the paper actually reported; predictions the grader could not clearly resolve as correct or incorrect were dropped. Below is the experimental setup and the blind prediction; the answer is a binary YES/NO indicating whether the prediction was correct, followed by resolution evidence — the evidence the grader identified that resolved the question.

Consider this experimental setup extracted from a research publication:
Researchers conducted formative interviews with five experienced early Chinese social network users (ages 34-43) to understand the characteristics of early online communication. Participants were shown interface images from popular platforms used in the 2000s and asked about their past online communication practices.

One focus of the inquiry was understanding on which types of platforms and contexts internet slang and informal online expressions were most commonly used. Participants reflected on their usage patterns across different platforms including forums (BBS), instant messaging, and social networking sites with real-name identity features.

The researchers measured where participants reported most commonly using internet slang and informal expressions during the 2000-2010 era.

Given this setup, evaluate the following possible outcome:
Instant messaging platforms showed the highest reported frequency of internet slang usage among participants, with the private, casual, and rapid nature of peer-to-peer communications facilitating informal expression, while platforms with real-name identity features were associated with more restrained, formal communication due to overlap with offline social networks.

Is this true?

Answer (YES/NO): NO